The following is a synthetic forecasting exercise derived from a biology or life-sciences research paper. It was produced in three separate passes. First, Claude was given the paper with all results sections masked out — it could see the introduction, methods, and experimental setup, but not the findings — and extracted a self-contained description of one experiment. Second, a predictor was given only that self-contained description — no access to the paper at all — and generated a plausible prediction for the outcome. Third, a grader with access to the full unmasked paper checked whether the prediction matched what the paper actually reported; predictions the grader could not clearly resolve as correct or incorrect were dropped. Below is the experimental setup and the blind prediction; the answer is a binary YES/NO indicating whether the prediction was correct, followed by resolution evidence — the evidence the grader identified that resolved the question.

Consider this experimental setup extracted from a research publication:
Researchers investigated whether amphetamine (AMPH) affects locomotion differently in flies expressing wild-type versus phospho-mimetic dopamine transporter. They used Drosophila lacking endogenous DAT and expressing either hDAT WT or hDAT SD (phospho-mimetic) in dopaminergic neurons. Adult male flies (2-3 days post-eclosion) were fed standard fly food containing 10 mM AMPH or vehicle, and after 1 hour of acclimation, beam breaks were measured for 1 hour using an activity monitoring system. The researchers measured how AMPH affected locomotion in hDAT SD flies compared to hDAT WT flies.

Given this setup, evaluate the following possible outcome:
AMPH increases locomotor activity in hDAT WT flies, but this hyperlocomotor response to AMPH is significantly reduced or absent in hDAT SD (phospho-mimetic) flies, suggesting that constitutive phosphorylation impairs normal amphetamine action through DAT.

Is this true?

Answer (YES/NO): YES